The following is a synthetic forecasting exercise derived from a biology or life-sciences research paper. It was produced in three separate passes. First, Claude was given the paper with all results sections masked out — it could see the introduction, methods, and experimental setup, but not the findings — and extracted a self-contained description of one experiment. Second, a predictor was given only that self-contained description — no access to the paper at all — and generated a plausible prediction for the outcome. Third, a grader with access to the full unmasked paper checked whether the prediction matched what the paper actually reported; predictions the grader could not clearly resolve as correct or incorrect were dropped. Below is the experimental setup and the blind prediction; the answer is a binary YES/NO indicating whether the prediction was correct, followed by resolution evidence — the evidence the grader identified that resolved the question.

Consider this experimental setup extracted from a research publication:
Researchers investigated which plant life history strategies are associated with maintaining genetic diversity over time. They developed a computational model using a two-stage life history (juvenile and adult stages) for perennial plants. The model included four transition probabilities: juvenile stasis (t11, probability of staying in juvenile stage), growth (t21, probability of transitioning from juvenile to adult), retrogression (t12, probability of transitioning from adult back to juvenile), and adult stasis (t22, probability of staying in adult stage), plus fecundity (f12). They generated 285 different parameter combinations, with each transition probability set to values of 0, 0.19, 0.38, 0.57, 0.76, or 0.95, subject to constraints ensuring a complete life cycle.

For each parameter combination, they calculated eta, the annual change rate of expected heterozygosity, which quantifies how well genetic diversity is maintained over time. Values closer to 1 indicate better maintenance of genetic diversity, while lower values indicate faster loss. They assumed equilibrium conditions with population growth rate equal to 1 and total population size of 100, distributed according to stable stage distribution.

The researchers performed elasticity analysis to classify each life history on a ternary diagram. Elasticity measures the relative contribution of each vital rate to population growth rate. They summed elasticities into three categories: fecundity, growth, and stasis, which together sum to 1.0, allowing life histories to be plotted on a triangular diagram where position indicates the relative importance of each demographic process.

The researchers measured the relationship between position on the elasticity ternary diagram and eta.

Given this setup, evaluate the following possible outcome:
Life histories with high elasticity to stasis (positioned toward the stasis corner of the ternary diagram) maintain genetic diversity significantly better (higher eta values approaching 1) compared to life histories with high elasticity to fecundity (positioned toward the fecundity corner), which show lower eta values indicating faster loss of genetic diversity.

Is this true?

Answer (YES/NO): YES